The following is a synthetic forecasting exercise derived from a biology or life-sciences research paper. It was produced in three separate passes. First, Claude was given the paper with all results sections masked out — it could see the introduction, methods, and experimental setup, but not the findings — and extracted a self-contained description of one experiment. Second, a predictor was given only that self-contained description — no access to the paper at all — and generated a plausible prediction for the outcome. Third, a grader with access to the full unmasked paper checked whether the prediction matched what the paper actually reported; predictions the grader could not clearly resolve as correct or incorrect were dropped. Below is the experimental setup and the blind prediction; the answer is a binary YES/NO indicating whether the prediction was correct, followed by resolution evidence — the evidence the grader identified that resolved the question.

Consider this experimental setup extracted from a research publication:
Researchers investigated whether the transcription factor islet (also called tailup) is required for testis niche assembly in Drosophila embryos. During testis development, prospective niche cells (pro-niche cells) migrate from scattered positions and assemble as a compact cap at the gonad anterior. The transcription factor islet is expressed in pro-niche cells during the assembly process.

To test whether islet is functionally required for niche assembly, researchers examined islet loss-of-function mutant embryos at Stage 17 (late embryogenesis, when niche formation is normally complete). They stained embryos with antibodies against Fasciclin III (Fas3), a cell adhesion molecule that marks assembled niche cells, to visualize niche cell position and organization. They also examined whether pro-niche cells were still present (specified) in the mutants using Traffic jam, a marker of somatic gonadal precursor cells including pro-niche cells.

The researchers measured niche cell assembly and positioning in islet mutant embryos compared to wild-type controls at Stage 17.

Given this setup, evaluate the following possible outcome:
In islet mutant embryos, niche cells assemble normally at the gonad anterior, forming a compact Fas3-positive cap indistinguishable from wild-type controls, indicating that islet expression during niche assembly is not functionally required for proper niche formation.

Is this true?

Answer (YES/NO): NO